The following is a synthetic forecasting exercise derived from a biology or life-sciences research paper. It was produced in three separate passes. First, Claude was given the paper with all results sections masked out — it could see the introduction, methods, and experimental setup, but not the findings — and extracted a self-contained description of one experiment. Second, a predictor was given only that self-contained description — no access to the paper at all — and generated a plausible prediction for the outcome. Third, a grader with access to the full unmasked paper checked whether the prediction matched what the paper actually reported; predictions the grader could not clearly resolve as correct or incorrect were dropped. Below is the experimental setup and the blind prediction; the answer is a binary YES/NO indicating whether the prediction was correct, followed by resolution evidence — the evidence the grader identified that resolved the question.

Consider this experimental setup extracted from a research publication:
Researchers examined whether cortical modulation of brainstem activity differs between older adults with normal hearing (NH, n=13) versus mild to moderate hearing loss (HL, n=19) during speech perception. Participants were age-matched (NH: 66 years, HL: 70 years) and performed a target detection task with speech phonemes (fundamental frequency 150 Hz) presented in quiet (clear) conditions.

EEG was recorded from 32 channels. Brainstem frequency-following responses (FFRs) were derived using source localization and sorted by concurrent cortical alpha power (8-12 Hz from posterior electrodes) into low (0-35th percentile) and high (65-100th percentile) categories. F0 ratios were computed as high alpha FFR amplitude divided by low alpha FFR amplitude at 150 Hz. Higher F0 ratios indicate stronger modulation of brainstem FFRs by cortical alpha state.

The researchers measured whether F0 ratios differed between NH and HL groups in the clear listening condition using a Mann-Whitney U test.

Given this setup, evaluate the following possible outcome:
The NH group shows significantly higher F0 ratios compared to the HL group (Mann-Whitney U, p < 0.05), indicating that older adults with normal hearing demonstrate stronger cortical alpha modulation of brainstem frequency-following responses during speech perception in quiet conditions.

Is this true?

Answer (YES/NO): YES